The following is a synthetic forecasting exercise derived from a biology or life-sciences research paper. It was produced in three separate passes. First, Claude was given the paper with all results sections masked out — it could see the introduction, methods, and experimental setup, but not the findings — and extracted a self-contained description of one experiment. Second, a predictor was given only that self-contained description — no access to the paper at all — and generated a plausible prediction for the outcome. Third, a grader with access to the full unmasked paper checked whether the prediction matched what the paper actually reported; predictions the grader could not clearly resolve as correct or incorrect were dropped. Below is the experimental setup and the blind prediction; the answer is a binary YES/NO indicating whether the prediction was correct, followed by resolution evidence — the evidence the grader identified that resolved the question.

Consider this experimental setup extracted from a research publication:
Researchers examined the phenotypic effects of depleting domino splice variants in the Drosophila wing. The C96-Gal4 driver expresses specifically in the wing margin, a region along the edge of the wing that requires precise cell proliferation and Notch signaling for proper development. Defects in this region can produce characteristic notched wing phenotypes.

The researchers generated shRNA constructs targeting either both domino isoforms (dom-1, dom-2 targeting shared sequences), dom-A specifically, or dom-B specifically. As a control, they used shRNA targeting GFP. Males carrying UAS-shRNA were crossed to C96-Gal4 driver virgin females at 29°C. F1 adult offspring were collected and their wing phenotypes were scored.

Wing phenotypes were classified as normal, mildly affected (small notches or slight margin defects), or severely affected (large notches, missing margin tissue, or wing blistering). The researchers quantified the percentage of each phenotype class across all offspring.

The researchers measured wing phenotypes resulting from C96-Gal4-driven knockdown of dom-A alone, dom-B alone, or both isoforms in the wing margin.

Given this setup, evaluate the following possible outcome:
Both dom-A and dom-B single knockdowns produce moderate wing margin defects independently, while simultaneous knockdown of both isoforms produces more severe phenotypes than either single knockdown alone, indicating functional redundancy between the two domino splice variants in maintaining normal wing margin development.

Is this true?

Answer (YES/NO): NO